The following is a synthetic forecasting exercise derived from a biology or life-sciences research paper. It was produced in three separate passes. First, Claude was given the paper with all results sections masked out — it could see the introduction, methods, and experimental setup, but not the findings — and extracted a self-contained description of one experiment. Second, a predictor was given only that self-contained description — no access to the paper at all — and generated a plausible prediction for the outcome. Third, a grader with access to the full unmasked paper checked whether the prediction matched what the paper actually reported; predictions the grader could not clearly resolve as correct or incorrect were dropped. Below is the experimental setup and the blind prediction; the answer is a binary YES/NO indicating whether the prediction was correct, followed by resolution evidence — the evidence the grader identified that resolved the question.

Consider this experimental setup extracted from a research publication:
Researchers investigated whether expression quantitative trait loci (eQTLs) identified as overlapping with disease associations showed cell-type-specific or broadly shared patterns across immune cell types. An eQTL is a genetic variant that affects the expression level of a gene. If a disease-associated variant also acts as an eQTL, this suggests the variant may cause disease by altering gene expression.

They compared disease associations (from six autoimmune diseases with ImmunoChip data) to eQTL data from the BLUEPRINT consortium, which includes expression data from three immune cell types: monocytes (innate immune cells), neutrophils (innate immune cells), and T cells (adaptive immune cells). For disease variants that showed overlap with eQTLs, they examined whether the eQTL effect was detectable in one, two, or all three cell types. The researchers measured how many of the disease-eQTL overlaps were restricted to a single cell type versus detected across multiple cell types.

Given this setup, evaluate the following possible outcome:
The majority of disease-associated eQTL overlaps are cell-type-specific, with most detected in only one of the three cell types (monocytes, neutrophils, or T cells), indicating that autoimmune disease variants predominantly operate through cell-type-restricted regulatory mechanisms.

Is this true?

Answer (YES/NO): YES